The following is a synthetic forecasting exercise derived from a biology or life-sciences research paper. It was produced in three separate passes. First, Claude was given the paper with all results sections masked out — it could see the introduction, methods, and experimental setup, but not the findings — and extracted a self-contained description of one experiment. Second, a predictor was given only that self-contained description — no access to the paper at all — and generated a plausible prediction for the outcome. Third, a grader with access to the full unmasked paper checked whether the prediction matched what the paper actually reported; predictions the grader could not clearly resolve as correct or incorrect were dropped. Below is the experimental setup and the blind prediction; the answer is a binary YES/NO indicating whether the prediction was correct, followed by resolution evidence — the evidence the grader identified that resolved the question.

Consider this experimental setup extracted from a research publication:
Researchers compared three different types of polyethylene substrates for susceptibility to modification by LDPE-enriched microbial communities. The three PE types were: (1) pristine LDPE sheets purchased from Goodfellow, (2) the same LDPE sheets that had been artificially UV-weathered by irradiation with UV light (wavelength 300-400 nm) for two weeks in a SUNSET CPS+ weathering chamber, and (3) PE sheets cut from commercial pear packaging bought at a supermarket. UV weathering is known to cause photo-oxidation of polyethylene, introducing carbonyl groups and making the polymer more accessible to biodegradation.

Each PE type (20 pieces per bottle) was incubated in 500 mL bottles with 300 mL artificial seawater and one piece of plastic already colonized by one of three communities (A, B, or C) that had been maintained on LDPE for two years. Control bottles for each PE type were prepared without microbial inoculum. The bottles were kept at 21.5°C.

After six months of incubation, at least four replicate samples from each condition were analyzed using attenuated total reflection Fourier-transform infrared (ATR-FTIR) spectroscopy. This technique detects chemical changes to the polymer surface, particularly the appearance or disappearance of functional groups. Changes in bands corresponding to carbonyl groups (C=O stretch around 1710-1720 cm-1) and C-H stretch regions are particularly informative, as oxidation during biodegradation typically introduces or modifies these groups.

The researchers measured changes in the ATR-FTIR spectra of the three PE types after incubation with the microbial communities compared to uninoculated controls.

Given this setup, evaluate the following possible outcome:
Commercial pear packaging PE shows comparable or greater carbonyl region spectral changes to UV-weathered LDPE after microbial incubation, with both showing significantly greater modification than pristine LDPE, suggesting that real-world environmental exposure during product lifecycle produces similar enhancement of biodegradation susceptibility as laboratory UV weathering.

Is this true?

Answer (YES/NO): NO